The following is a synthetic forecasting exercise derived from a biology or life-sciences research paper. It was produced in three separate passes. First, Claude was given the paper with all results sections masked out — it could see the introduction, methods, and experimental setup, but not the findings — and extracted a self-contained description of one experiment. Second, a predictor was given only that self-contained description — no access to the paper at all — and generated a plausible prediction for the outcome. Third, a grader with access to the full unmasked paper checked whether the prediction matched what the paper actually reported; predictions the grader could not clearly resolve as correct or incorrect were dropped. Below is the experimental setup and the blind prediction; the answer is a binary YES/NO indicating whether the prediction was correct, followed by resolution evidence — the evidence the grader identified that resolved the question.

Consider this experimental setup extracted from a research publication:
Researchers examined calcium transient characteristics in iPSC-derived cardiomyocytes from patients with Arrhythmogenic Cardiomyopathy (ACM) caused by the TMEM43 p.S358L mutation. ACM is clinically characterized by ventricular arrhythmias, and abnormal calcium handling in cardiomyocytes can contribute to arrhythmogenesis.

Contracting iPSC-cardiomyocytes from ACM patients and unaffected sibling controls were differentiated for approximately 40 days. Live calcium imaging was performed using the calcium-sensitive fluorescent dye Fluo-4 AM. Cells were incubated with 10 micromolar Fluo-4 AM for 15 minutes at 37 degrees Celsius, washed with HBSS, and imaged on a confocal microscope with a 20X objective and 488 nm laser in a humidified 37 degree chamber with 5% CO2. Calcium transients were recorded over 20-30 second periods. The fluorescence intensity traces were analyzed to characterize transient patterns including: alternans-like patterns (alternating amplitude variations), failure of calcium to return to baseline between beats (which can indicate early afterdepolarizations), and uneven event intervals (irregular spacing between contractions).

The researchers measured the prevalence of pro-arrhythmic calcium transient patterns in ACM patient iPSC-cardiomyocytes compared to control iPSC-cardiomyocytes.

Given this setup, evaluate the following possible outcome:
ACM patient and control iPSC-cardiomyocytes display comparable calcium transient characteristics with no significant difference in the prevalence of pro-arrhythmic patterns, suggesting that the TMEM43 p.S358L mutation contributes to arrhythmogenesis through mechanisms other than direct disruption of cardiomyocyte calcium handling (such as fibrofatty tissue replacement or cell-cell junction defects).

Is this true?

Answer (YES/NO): NO